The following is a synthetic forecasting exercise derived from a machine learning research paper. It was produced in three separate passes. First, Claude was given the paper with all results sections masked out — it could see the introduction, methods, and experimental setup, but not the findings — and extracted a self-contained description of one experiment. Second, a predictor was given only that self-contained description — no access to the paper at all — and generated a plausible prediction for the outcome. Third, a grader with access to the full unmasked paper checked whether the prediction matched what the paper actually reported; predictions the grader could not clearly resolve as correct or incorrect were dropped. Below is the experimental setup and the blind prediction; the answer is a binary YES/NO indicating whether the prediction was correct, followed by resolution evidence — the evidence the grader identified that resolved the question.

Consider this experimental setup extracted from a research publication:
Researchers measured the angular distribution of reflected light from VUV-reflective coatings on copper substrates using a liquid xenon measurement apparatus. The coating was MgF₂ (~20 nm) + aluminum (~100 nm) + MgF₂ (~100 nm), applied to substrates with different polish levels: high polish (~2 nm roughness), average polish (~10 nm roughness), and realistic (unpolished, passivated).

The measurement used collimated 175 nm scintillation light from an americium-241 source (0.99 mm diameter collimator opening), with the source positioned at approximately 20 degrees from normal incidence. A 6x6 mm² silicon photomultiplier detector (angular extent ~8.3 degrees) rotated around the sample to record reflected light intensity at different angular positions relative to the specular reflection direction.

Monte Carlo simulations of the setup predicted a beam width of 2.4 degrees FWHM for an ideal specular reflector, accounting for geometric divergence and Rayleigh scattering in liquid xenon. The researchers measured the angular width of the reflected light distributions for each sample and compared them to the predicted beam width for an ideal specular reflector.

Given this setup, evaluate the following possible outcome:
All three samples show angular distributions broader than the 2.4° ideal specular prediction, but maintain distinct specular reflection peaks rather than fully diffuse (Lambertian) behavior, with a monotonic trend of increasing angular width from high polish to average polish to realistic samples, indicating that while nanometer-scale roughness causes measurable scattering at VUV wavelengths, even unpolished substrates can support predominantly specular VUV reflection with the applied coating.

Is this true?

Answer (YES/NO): NO